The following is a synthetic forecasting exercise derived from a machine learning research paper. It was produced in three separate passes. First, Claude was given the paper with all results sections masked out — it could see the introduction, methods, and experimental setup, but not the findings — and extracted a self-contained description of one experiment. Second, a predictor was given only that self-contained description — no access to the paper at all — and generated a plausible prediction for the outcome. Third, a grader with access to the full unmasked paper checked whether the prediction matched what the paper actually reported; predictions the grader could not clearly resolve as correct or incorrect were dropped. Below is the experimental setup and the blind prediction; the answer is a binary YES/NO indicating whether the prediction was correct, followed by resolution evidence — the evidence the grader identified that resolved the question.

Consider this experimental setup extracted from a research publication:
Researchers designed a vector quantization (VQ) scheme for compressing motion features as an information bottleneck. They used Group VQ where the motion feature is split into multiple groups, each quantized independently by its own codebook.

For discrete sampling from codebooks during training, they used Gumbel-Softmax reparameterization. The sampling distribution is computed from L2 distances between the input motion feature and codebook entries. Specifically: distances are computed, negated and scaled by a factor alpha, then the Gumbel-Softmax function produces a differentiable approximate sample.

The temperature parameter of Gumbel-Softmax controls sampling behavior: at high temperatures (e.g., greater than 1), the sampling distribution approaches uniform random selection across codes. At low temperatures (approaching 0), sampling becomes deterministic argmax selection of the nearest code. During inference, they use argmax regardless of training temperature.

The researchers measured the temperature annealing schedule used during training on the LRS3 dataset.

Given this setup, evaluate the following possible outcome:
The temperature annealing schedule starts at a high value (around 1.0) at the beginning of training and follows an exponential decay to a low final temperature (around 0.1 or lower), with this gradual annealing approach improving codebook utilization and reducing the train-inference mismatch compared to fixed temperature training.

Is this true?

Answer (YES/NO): NO